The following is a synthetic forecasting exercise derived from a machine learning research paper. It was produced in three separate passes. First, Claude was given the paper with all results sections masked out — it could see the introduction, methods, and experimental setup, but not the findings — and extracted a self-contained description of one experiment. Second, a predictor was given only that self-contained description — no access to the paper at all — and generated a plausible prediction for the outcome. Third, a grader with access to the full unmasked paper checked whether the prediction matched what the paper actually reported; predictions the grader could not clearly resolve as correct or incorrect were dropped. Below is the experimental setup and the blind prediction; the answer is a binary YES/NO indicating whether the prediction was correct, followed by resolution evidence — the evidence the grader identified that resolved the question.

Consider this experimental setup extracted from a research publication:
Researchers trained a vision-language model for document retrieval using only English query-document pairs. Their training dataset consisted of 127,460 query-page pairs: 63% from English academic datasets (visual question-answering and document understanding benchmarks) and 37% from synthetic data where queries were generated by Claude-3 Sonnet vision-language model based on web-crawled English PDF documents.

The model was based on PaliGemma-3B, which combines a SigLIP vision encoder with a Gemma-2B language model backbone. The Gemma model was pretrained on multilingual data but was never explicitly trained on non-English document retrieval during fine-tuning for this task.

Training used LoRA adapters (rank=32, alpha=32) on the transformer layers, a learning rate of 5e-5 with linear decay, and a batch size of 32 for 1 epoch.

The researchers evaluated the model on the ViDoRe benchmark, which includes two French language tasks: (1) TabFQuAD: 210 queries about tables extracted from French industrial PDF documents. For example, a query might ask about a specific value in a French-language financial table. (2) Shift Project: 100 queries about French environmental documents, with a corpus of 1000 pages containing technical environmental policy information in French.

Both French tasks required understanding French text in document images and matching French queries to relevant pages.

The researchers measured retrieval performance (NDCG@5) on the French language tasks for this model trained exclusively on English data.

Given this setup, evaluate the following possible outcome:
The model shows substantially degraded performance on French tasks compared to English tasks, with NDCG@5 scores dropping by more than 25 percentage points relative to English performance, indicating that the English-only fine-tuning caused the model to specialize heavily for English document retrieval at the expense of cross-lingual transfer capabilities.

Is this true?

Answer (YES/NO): NO